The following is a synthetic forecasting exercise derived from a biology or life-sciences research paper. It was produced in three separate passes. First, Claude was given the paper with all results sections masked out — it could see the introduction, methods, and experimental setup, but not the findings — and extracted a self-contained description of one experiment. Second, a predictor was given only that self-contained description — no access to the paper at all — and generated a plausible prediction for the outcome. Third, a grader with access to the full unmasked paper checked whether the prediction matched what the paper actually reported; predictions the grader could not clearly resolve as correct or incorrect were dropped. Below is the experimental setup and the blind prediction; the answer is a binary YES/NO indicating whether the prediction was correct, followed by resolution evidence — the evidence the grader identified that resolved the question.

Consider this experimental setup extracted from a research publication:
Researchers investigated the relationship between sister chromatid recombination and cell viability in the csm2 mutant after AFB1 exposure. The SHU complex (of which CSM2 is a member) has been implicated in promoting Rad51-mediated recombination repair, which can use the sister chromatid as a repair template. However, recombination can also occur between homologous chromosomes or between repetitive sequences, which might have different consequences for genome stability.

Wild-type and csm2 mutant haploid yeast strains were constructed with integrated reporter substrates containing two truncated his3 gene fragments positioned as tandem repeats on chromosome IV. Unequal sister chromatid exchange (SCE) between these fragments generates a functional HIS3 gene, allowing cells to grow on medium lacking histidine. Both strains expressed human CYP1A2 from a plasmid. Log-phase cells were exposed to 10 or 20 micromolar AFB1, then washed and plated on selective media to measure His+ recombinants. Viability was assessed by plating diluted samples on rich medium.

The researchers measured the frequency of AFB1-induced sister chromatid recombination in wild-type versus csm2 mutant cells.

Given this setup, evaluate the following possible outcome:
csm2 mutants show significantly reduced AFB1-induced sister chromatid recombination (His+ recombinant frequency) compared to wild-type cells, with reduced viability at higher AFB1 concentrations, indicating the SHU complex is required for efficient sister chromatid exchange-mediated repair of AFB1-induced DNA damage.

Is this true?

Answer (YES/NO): NO